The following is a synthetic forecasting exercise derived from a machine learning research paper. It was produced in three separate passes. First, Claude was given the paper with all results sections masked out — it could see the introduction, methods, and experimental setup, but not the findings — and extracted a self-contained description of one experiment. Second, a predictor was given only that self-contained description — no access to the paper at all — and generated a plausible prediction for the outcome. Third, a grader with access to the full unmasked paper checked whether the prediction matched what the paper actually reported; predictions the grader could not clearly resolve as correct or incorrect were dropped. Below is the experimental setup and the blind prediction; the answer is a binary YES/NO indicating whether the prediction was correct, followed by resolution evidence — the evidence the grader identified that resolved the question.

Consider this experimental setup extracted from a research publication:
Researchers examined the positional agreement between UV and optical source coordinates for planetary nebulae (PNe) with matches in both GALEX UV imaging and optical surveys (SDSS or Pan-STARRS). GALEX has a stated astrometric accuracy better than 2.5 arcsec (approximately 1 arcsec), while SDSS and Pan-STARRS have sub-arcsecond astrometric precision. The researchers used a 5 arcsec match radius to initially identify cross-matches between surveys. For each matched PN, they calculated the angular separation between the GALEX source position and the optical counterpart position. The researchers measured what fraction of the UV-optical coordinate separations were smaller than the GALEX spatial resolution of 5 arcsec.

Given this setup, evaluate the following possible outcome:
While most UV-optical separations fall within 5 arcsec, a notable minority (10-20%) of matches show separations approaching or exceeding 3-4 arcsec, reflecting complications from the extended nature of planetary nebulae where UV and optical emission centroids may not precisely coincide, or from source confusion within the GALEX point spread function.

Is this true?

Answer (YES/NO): YES